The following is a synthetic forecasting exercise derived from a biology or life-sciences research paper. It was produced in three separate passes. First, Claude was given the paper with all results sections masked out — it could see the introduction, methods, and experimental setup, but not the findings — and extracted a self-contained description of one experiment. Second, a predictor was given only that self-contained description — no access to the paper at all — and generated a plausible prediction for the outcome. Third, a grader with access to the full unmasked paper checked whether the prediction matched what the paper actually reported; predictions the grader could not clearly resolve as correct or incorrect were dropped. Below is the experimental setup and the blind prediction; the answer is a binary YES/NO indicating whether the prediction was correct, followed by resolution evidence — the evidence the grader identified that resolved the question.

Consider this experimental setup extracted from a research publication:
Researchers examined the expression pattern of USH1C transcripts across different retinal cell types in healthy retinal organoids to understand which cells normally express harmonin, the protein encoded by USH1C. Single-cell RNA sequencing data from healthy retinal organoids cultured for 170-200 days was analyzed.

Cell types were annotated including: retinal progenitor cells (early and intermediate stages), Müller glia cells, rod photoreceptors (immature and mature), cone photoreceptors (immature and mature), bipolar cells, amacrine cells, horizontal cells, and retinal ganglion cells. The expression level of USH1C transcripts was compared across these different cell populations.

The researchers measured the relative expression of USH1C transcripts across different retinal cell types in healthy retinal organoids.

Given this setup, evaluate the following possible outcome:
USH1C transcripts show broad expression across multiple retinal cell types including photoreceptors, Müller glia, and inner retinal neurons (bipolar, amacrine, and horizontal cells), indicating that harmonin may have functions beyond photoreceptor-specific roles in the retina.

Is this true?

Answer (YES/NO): NO